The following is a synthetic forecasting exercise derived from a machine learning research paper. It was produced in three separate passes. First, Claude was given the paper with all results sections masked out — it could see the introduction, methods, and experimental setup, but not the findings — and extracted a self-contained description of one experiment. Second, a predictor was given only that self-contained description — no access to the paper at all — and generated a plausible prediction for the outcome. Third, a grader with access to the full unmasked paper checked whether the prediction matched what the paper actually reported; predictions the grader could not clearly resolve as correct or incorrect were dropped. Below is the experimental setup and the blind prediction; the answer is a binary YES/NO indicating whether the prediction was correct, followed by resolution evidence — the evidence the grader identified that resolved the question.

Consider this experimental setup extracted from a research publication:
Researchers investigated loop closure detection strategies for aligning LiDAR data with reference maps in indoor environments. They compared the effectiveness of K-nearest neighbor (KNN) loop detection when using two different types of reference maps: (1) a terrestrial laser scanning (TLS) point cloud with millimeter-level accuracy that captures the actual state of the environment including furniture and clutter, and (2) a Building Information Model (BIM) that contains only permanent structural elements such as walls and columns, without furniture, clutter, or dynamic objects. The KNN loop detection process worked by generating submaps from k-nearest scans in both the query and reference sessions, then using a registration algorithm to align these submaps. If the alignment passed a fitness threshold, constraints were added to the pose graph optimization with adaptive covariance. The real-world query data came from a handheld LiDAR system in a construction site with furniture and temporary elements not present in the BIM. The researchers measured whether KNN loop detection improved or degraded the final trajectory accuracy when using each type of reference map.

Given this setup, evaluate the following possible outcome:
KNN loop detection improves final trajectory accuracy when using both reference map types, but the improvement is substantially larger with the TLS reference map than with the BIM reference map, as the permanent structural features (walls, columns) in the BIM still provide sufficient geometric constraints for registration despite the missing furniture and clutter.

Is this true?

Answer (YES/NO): NO